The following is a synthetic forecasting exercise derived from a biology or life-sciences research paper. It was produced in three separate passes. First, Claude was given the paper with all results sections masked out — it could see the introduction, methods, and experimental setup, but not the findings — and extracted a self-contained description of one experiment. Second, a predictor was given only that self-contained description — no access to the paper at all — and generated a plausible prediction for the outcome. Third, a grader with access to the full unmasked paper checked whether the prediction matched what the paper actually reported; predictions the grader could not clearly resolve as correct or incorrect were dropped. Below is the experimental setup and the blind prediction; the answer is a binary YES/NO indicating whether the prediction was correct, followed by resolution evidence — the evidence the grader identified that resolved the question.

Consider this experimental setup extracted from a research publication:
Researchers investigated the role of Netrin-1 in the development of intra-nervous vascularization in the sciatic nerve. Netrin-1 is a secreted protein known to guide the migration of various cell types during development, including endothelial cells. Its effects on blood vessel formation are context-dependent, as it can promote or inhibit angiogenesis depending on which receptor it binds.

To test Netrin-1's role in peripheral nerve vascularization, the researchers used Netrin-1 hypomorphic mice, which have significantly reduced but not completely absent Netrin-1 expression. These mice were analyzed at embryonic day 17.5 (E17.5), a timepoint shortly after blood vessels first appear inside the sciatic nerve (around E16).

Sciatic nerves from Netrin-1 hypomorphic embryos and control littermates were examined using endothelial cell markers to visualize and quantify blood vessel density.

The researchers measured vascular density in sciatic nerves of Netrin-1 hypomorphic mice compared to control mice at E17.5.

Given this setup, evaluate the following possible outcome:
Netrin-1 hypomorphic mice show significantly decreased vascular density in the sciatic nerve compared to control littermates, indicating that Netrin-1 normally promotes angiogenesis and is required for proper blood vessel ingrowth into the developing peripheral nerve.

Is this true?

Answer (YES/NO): YES